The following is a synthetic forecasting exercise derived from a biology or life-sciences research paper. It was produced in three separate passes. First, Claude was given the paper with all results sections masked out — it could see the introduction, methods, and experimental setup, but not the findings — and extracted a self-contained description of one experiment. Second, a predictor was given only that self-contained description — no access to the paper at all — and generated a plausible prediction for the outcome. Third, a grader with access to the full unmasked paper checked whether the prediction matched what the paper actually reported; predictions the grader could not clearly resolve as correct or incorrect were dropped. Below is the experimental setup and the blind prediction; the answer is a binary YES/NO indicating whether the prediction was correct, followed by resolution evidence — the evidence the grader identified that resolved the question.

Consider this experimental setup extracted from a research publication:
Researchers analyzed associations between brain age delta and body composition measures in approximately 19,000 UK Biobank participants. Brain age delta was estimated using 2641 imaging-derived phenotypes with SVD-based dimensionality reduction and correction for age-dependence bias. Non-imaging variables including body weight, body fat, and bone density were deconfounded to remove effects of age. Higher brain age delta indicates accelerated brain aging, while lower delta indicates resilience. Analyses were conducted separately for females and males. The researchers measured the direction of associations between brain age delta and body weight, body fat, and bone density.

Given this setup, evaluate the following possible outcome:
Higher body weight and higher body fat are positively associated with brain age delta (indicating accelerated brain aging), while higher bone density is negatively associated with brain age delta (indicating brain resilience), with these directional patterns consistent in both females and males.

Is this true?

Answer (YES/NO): NO